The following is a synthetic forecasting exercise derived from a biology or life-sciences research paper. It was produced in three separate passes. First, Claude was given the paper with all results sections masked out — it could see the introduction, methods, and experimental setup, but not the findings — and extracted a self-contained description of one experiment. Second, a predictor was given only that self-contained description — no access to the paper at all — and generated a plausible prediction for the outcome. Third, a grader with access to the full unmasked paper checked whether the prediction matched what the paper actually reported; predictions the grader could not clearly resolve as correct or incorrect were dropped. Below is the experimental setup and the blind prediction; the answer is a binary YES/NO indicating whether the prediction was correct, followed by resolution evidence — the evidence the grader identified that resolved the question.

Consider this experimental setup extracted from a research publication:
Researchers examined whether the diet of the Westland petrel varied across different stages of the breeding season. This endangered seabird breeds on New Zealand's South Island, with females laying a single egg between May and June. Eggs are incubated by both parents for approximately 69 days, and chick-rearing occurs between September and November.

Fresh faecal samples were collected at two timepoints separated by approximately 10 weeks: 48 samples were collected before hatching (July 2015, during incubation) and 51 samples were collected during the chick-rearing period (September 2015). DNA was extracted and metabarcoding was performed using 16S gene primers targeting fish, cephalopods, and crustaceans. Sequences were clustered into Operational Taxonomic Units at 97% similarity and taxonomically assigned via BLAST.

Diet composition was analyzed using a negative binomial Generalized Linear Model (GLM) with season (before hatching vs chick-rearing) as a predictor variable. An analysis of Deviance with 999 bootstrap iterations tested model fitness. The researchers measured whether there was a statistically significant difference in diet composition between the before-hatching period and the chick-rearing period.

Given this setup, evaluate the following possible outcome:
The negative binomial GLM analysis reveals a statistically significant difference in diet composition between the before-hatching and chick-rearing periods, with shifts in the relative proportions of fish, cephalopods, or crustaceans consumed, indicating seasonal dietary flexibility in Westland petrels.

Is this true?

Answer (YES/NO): YES